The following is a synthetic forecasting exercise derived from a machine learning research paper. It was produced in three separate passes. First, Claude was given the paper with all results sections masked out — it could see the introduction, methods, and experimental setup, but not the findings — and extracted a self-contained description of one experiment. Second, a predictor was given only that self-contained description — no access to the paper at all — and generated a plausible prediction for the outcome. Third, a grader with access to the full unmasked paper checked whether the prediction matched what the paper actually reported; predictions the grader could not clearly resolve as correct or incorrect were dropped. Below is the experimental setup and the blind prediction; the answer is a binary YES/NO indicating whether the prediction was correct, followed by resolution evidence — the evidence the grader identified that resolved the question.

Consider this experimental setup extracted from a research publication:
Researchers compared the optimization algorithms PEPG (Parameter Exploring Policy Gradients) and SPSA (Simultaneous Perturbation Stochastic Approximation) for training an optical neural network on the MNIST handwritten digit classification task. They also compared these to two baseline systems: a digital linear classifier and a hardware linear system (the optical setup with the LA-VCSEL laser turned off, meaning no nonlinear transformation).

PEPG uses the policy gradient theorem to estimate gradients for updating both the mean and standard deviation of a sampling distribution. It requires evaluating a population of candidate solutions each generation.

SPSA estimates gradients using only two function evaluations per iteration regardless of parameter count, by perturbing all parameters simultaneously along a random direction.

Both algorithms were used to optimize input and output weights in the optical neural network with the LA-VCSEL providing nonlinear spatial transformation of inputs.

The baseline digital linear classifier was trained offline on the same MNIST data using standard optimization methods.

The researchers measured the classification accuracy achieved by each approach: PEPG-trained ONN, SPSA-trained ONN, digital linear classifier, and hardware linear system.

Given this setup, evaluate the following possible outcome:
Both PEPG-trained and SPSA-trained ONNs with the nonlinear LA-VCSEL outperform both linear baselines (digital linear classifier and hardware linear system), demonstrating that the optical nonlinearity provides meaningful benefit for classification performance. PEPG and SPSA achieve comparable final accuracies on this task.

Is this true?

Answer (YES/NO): NO